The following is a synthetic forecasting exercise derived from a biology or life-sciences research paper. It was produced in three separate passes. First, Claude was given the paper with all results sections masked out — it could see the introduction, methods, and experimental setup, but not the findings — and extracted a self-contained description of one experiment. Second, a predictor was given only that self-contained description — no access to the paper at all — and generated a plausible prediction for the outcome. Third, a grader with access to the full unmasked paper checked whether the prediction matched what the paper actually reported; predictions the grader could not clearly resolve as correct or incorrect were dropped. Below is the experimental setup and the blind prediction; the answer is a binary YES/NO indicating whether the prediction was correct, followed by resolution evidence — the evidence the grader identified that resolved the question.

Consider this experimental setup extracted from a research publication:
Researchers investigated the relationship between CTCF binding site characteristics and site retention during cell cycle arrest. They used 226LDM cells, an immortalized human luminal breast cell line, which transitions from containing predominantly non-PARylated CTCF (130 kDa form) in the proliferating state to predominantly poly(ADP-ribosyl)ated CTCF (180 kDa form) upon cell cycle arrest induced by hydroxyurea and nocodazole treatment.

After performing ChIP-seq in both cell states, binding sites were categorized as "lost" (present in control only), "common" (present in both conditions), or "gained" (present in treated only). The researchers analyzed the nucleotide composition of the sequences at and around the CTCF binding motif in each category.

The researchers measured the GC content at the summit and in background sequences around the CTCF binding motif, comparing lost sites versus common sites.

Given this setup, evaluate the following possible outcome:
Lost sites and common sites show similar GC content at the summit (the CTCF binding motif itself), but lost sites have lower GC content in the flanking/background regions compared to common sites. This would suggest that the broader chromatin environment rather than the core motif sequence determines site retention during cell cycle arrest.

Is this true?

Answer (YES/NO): NO